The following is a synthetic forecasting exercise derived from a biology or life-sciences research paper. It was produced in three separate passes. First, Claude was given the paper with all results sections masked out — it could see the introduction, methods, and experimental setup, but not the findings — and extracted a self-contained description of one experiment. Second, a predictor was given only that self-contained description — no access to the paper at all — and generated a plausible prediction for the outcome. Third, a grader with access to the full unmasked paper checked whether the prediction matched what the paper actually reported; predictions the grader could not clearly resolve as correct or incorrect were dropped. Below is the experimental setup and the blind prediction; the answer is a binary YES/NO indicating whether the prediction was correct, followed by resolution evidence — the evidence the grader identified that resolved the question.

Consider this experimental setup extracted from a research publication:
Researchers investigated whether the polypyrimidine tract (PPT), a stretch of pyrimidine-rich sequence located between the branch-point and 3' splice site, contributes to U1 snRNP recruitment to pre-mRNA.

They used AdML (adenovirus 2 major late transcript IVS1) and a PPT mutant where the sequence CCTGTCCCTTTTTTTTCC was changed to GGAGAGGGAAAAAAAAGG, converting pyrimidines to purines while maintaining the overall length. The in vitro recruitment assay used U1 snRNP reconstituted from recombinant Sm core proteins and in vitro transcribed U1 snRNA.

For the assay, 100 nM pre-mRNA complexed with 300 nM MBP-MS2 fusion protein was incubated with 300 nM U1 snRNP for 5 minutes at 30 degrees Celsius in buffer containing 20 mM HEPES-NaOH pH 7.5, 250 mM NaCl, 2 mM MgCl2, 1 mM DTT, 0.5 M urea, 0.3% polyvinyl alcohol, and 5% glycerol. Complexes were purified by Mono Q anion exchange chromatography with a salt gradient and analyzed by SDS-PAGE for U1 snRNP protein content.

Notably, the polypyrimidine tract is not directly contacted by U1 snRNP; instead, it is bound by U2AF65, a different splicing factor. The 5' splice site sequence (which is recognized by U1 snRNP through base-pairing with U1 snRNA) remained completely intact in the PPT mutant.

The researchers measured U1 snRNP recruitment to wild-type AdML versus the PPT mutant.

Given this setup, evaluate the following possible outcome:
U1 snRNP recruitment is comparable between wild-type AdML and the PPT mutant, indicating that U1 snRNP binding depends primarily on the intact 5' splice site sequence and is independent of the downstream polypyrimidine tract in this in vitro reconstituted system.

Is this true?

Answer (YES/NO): NO